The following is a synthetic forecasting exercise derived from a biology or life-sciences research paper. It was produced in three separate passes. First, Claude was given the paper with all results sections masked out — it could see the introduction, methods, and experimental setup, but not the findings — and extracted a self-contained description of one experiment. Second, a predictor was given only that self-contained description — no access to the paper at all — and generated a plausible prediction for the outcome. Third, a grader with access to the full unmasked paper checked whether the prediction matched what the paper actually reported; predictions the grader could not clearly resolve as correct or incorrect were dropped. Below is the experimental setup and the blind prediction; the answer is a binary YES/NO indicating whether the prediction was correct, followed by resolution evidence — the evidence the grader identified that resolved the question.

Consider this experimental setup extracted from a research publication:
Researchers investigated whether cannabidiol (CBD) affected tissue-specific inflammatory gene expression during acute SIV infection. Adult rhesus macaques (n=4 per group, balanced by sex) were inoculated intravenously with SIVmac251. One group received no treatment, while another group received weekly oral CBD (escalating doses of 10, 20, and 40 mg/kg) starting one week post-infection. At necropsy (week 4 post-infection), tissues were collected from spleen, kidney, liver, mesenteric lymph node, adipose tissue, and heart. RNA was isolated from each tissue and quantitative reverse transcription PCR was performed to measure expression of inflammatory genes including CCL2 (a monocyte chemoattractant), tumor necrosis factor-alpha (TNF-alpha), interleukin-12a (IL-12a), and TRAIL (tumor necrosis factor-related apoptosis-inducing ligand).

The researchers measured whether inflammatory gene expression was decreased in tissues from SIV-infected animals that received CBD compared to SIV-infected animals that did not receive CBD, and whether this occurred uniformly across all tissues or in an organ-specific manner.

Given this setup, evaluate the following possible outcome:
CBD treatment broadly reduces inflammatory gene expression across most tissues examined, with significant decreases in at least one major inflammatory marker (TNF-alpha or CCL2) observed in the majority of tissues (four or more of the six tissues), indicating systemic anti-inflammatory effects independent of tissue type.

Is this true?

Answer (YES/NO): NO